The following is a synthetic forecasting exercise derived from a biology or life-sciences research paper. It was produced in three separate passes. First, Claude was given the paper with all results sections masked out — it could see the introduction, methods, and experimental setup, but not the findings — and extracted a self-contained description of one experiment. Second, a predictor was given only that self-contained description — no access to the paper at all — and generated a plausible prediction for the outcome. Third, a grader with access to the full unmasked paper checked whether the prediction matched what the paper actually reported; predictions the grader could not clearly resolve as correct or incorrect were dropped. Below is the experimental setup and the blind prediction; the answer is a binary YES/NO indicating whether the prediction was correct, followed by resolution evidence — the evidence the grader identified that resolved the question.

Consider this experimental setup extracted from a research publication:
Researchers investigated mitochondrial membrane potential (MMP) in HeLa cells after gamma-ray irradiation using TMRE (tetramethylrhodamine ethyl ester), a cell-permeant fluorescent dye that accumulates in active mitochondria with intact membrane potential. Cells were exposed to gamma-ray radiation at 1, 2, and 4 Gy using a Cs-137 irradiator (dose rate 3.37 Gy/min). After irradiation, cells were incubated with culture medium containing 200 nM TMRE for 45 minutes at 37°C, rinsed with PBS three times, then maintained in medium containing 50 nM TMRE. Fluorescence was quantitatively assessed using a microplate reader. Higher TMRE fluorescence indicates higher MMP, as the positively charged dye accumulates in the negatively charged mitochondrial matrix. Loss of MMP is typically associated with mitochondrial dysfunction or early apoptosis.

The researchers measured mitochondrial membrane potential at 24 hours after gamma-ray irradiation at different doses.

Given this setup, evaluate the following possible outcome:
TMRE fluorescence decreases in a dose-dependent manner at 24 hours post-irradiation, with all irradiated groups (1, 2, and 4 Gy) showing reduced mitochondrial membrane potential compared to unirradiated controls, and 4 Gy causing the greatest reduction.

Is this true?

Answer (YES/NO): YES